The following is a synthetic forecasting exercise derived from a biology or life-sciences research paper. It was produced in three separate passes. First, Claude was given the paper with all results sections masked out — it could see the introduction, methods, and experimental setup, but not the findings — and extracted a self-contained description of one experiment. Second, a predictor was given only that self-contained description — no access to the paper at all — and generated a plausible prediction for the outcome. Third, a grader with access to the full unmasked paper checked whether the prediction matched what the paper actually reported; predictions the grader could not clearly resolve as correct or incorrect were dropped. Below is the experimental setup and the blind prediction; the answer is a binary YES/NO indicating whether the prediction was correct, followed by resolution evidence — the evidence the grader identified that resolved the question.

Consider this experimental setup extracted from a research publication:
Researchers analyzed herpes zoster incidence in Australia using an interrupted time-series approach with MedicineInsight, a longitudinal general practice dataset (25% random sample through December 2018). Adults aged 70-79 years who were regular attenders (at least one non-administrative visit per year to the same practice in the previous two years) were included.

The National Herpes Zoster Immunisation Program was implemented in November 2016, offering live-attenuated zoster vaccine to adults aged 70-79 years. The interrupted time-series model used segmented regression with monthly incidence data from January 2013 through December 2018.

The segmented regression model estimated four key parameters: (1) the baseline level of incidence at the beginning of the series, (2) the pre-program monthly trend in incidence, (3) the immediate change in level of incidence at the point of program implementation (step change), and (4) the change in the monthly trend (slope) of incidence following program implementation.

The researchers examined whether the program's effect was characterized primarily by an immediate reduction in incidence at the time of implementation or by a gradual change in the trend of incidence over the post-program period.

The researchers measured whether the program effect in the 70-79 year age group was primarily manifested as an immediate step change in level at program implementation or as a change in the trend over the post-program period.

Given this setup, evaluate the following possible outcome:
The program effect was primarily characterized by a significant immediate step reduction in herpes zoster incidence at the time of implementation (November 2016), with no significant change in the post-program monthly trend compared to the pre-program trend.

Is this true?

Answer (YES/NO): NO